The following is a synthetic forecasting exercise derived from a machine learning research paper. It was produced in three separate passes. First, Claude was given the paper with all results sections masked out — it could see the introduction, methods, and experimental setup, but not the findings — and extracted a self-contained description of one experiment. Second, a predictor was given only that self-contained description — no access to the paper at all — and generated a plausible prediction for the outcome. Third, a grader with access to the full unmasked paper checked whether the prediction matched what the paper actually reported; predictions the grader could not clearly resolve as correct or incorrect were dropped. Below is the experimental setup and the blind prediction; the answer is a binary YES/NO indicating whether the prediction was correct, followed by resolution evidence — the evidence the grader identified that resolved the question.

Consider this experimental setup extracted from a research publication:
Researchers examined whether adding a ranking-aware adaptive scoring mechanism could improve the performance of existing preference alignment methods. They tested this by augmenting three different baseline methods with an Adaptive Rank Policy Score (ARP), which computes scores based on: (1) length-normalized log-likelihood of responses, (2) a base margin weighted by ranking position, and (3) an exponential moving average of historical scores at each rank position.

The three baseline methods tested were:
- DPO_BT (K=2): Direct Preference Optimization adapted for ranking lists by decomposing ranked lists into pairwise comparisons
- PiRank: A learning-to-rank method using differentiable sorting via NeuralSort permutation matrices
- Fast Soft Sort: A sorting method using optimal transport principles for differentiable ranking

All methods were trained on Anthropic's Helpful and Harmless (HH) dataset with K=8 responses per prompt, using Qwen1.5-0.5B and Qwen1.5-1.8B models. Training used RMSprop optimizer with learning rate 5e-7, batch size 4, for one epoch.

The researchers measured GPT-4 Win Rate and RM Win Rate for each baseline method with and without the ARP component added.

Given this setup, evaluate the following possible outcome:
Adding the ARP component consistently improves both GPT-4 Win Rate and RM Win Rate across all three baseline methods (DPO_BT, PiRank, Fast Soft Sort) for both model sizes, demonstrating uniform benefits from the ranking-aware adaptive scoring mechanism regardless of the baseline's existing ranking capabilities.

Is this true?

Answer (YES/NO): NO